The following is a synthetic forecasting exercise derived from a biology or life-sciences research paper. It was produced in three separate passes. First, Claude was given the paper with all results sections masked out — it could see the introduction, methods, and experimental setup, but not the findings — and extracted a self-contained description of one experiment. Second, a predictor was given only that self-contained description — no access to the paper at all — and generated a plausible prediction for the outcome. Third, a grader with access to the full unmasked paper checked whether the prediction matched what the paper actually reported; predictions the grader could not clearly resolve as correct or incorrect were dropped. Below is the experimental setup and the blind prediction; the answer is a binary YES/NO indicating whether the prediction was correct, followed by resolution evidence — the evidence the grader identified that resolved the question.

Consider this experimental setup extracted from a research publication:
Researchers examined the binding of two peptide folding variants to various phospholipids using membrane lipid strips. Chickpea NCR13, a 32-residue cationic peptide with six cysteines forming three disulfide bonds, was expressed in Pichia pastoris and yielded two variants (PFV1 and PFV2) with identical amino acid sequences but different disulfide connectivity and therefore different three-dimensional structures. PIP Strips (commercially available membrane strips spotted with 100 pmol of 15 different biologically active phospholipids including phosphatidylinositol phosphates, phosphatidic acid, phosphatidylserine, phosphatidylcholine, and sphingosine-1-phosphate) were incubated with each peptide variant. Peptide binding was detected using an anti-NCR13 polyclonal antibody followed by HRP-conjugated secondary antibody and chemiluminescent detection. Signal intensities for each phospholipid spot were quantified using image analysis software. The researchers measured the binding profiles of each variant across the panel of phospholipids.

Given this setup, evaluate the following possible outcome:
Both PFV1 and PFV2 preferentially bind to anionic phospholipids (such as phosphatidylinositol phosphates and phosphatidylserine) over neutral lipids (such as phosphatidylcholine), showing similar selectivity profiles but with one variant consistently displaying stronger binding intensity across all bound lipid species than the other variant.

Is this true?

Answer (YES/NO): YES